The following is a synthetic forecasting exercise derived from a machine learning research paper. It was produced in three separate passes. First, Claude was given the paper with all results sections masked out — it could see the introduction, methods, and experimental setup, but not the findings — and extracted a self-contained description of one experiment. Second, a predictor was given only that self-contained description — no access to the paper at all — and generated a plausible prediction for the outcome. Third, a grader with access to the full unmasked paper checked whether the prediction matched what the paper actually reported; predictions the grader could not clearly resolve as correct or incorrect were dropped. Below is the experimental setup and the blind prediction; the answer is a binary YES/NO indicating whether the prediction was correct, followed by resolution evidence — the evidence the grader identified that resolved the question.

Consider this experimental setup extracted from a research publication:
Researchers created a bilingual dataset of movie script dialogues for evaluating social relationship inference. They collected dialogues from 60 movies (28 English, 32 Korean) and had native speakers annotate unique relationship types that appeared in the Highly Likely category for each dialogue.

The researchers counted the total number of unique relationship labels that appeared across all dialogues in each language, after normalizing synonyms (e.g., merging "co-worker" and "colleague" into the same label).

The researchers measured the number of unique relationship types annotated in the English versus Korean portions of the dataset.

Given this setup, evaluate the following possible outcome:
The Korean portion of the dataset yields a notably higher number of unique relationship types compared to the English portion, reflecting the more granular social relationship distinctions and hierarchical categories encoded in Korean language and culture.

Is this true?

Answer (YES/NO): YES